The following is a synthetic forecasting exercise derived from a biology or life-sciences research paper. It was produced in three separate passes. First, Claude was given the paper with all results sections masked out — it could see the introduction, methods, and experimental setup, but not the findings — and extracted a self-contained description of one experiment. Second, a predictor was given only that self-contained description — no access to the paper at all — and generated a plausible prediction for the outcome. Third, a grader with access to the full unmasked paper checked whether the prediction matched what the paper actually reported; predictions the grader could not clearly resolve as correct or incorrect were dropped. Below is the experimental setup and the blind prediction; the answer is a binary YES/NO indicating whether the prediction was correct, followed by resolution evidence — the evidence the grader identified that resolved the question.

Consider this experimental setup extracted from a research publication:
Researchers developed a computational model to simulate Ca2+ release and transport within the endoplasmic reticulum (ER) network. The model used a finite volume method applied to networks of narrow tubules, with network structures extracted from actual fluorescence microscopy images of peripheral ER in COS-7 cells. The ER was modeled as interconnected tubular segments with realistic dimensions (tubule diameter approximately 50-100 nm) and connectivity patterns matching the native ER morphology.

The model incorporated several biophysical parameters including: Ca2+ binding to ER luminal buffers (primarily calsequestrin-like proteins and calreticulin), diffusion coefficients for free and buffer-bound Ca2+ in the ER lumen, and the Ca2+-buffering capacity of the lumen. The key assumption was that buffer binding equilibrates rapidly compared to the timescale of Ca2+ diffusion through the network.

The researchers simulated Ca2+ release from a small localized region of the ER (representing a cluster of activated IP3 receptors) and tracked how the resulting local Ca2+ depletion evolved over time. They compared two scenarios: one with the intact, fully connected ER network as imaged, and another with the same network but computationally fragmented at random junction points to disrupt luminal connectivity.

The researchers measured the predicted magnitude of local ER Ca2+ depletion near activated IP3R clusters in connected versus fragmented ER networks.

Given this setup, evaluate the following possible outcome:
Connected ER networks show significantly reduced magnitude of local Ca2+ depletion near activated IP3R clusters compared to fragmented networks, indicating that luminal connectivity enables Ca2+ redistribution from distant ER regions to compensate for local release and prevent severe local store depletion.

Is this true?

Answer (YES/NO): YES